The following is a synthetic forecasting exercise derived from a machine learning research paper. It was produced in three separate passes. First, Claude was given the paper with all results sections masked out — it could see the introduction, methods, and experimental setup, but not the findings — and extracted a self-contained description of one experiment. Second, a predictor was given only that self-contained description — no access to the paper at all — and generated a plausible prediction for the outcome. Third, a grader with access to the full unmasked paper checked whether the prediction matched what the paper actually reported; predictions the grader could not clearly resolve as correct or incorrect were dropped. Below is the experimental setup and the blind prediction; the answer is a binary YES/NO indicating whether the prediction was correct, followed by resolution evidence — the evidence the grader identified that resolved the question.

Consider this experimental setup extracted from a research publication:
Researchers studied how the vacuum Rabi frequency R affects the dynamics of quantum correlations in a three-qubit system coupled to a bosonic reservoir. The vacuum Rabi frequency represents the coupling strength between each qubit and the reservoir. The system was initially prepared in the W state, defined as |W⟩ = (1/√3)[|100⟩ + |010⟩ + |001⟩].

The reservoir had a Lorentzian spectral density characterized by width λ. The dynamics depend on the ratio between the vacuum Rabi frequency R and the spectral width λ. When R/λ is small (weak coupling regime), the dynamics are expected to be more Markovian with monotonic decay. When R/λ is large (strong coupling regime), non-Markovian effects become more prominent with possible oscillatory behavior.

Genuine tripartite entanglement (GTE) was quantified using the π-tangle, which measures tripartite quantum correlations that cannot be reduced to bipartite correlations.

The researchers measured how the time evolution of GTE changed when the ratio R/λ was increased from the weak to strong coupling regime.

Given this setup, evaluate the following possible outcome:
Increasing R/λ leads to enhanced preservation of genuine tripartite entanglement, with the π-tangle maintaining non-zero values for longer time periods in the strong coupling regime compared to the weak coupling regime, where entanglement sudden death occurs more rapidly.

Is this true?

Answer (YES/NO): NO